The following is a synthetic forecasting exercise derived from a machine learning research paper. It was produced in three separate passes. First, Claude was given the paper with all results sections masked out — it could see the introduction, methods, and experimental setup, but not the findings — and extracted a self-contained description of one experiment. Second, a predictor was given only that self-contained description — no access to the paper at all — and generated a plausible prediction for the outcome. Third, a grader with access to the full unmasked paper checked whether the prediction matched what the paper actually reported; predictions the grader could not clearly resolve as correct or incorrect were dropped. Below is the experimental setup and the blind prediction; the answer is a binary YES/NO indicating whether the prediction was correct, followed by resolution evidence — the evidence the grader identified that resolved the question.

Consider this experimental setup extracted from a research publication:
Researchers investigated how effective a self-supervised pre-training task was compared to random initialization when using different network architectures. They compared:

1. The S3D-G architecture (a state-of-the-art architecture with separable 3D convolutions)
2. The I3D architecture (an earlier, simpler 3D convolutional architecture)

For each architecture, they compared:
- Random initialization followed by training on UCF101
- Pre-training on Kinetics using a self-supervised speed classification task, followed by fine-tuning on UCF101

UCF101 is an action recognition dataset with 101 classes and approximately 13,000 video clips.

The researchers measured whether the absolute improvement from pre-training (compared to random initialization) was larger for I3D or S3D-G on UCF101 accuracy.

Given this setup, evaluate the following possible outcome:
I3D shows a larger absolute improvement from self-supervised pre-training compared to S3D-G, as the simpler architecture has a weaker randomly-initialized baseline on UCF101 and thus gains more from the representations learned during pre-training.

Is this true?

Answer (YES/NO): YES